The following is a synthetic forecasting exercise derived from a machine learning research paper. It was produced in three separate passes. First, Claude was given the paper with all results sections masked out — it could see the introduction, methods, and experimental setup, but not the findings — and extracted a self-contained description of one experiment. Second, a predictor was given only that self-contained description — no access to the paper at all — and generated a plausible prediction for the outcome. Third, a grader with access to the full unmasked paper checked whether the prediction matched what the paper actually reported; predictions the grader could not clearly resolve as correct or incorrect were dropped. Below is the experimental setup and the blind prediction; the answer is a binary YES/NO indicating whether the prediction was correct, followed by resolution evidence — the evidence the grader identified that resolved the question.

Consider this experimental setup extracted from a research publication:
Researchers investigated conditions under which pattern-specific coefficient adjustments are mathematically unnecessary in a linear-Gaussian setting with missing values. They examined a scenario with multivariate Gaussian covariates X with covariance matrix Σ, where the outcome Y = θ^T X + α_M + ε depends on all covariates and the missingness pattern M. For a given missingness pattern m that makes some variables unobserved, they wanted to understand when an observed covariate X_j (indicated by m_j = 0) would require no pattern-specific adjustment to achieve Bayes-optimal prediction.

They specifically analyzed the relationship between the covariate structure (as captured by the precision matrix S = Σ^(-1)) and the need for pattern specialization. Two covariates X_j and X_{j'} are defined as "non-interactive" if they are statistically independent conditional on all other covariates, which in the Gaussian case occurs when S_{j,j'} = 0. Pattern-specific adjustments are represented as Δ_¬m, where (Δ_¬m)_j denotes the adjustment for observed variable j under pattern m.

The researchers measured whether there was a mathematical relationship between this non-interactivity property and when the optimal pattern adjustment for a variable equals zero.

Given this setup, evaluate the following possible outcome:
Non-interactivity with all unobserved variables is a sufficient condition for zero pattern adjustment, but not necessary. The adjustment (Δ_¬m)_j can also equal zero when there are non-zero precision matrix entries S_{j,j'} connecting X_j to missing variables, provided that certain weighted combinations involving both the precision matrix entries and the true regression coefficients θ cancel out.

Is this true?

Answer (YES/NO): YES